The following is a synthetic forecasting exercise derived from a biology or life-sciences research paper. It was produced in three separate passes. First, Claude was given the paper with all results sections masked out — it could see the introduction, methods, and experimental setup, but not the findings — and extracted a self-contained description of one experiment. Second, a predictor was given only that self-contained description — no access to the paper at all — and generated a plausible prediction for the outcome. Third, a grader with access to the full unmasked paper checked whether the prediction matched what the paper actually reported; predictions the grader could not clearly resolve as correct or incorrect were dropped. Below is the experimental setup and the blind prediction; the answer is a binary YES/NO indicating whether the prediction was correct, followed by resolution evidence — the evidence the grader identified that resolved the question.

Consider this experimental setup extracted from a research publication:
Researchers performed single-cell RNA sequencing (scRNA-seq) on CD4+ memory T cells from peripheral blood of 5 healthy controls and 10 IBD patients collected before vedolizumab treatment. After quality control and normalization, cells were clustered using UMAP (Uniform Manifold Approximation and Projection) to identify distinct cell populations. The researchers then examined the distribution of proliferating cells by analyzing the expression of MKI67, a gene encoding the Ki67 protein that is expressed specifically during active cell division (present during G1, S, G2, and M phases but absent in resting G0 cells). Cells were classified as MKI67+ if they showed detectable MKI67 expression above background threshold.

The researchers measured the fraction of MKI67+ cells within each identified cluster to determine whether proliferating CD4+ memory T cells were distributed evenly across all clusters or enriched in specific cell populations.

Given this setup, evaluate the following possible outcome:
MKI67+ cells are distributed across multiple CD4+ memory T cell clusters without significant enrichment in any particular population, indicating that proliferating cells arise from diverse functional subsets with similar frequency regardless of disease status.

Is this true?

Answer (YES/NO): NO